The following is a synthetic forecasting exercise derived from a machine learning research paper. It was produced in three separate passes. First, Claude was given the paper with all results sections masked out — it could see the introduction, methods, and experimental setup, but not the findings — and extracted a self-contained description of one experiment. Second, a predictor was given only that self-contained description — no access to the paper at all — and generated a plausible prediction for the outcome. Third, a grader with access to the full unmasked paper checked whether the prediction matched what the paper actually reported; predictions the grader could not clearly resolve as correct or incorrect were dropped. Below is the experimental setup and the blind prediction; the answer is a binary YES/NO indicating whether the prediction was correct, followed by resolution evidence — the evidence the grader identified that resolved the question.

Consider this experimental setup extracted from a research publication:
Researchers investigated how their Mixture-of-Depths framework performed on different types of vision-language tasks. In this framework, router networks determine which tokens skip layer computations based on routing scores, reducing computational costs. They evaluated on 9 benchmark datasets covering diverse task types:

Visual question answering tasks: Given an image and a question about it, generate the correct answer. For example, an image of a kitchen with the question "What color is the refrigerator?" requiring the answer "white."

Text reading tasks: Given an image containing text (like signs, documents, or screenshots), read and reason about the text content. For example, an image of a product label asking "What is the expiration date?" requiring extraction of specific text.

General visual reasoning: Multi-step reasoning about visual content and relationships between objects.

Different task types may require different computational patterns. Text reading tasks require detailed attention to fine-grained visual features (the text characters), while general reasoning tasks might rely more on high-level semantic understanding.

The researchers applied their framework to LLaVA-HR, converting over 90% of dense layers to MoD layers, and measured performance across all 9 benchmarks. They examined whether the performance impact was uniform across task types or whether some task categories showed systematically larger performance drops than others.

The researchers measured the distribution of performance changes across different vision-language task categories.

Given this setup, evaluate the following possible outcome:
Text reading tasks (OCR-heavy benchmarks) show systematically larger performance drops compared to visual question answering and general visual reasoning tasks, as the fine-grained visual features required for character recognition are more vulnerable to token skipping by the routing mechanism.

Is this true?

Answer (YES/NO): NO